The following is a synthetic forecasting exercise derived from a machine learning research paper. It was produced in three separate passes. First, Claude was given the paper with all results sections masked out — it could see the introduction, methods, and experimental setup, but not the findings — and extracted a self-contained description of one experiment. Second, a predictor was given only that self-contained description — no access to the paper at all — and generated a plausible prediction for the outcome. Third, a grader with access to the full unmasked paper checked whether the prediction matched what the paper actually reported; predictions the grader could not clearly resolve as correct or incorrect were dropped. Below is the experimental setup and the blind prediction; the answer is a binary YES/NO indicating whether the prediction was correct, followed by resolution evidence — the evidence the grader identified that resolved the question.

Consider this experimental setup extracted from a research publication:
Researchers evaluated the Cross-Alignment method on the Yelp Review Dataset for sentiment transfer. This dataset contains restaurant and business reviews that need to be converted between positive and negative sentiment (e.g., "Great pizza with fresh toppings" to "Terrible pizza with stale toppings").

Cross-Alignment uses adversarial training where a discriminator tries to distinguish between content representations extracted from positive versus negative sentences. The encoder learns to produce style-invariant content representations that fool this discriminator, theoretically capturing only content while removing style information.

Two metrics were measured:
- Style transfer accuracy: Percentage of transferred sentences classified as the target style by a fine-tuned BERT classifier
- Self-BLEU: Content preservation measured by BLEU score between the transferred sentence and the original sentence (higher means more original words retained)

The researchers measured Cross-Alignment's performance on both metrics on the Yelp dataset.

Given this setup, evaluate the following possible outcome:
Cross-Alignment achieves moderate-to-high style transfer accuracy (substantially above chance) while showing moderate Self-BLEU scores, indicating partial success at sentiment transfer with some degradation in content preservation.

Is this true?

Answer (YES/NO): NO